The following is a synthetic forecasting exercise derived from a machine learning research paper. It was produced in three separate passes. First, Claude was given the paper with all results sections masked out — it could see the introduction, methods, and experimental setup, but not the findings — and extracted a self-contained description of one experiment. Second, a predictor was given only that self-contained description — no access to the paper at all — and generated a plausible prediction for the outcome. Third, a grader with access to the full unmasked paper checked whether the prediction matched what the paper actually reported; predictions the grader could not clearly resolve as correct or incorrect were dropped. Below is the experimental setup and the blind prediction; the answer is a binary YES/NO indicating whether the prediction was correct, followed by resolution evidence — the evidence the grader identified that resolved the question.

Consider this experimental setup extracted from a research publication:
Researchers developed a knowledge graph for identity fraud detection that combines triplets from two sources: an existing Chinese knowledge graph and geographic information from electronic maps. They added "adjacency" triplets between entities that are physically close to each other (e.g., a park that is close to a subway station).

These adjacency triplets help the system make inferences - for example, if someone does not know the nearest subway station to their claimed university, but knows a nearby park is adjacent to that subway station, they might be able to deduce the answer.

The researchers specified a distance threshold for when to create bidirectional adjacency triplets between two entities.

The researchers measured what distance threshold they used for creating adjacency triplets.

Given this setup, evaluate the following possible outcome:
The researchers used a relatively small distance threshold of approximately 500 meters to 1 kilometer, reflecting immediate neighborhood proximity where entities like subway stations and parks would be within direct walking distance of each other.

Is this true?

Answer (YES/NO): NO